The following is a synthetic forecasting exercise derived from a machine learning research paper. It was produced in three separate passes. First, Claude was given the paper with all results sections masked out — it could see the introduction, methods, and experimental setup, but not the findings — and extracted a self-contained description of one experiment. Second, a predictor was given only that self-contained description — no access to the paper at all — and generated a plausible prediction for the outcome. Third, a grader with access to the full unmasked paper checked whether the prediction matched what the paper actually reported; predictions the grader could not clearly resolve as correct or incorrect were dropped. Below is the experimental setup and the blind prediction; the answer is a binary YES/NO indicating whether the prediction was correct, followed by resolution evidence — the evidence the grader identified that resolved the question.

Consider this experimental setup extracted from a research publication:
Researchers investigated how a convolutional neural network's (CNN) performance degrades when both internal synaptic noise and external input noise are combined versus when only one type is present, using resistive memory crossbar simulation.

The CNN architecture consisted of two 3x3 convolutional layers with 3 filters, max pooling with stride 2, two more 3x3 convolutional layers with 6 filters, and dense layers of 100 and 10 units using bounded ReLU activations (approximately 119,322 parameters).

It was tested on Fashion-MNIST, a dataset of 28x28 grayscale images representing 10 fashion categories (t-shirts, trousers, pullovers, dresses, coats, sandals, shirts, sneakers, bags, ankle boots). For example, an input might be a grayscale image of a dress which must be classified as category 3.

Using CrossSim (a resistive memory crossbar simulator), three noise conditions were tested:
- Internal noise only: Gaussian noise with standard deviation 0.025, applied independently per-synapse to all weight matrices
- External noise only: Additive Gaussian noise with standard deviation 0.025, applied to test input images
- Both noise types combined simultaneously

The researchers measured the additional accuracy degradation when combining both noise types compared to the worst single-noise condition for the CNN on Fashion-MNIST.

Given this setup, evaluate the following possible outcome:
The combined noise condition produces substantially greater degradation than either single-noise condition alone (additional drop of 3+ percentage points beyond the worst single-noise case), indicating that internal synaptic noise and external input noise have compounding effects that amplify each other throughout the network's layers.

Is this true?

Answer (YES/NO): YES